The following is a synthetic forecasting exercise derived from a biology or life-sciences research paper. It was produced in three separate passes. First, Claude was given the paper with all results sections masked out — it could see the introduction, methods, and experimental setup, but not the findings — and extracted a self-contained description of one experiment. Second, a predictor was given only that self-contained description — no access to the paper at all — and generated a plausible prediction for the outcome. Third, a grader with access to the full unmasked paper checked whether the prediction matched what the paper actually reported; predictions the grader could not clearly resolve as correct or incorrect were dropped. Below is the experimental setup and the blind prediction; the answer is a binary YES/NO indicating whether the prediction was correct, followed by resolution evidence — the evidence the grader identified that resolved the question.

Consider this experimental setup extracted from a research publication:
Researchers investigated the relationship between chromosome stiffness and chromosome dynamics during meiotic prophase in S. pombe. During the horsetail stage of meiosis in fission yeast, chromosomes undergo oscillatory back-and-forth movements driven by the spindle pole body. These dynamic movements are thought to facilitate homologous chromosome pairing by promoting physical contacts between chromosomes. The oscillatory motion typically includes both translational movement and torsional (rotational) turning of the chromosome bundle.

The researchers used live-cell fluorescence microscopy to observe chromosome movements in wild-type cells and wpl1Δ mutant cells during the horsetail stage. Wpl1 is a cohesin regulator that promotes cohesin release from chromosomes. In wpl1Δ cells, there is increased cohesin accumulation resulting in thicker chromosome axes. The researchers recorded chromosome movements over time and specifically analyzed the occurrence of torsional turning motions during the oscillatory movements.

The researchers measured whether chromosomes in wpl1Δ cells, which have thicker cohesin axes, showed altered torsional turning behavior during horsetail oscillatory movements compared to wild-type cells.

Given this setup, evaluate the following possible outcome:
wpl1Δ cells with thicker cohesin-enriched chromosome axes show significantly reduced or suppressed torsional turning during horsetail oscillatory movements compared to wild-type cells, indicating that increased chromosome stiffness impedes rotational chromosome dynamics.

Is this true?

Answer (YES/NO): YES